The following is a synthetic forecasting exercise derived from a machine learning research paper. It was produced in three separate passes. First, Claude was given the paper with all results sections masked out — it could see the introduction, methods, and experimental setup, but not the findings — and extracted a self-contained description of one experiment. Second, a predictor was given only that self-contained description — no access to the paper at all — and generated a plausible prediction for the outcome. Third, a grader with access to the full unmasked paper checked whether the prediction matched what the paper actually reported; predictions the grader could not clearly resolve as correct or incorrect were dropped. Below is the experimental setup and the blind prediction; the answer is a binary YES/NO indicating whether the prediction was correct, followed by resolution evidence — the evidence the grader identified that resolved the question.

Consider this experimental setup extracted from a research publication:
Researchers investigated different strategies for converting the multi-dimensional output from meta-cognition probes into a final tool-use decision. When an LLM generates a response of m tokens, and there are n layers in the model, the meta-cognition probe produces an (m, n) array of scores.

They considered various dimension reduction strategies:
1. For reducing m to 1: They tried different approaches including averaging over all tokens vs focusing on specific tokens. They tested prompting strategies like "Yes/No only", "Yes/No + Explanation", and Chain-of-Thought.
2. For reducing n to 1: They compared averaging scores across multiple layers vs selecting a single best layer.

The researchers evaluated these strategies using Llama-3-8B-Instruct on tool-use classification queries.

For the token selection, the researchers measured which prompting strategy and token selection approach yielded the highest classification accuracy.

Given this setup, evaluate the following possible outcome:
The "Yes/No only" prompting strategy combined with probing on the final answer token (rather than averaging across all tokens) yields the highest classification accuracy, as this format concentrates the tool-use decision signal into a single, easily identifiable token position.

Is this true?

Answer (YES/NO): NO